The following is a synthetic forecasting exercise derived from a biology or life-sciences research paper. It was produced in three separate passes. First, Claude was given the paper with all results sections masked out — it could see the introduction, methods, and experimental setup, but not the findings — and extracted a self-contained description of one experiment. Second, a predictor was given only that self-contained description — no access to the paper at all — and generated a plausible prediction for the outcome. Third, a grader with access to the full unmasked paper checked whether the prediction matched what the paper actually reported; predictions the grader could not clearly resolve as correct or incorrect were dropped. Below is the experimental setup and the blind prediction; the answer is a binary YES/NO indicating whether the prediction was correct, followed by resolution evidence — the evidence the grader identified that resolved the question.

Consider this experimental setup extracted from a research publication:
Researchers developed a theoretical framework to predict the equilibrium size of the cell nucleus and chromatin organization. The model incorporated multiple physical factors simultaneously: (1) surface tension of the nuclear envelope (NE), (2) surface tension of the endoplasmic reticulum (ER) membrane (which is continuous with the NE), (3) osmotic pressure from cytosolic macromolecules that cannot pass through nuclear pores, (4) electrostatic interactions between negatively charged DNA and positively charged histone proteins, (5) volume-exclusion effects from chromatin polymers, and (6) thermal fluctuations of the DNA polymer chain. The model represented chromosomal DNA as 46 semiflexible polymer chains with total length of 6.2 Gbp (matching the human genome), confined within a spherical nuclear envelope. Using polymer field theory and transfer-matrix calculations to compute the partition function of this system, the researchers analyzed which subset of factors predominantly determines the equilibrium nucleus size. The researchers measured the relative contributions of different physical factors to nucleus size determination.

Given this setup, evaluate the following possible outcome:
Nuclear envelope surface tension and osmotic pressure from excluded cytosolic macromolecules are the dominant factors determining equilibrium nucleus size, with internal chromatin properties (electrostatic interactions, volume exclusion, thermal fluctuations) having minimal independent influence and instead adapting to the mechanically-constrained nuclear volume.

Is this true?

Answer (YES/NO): YES